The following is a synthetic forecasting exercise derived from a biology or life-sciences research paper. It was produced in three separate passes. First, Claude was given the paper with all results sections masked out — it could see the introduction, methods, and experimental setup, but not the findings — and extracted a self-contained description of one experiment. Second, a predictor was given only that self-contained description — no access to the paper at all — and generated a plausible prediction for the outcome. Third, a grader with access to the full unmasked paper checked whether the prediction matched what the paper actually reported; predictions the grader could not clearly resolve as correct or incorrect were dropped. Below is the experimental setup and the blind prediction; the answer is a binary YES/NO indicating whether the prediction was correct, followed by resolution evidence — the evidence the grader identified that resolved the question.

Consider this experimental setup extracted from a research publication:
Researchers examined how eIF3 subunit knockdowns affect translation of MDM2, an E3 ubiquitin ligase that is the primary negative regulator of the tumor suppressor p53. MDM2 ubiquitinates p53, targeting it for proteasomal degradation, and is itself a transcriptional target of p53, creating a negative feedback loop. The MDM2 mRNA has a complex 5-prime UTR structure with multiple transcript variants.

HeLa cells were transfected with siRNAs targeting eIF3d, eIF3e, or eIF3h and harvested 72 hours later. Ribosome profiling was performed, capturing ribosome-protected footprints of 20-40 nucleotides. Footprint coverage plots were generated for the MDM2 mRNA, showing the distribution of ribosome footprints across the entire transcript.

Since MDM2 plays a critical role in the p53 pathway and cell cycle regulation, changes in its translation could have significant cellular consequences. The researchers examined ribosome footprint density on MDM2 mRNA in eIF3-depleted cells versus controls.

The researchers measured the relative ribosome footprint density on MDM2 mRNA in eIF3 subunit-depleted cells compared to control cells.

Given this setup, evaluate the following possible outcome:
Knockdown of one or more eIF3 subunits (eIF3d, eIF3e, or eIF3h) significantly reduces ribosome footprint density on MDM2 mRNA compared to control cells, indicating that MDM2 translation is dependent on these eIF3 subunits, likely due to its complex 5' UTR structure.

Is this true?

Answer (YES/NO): NO